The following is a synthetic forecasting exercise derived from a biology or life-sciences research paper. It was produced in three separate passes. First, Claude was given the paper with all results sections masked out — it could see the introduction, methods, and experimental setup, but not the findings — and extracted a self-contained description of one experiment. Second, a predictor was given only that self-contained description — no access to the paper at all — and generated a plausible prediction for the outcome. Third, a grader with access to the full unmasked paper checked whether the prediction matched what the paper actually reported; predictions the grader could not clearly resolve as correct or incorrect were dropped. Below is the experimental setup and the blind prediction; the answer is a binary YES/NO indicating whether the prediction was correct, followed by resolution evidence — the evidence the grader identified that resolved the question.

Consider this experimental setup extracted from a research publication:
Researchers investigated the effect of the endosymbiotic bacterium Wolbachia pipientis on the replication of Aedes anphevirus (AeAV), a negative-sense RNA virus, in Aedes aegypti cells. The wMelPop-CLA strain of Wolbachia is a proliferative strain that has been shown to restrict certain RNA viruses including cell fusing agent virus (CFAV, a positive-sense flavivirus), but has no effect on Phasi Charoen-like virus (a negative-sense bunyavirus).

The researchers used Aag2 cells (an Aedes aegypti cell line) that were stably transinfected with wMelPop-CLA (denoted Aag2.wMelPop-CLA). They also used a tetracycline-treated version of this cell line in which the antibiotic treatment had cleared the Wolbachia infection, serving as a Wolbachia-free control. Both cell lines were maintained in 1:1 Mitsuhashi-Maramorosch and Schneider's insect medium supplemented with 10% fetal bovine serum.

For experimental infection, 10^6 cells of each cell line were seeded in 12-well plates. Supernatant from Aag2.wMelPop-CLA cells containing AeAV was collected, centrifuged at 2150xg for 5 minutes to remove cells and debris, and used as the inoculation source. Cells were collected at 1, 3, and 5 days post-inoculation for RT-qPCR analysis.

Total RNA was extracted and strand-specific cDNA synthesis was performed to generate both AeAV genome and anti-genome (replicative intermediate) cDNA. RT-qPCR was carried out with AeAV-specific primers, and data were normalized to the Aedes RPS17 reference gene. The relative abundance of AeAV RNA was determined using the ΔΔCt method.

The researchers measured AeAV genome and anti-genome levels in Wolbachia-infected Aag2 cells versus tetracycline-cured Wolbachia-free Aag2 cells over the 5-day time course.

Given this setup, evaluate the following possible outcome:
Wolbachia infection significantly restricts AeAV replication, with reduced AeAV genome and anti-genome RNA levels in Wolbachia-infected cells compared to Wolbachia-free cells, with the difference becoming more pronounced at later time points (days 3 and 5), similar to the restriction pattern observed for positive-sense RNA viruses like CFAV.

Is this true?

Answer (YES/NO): NO